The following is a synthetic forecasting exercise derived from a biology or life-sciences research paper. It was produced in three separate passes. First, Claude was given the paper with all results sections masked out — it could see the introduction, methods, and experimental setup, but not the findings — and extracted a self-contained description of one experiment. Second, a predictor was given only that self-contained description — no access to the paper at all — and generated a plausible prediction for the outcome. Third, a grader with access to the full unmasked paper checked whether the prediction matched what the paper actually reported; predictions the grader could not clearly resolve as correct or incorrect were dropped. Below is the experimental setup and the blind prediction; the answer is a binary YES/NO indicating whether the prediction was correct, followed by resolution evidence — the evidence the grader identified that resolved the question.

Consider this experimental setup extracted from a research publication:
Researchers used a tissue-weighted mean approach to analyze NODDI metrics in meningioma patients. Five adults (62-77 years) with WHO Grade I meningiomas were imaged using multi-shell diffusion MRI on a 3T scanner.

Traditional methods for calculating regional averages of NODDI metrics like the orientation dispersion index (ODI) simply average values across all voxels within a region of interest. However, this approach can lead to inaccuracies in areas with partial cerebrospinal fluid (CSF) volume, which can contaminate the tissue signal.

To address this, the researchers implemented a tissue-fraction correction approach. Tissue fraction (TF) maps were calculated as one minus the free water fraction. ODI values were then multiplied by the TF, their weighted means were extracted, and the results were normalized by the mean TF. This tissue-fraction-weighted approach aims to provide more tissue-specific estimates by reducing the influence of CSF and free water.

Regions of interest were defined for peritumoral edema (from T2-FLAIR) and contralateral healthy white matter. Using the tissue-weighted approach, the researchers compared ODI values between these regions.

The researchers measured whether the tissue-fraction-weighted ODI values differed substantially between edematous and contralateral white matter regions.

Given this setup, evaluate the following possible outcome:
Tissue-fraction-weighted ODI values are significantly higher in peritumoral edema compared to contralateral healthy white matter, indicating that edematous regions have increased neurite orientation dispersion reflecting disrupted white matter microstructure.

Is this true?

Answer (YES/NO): NO